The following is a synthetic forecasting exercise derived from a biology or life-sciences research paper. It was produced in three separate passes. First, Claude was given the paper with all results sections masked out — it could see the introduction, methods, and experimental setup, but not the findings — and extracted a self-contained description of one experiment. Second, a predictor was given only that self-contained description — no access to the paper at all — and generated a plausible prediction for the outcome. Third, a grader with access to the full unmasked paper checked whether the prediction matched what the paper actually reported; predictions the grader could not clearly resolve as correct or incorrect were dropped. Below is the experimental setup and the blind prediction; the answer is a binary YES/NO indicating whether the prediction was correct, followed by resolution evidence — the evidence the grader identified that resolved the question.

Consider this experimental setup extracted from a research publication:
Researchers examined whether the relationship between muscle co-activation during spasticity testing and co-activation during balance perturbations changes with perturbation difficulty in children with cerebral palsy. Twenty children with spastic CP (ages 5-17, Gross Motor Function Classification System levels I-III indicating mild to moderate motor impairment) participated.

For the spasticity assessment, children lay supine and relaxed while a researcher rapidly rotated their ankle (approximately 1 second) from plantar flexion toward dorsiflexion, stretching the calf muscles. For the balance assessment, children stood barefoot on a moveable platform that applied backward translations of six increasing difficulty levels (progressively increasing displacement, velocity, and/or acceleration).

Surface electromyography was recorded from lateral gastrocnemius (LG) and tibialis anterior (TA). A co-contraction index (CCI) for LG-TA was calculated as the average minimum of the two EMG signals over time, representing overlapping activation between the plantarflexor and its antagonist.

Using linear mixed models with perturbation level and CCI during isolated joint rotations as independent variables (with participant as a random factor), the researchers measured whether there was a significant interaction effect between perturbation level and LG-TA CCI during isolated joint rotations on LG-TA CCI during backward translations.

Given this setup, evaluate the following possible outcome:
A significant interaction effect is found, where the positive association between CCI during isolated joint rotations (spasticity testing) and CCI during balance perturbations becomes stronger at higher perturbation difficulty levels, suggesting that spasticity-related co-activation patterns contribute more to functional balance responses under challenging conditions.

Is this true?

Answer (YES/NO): NO